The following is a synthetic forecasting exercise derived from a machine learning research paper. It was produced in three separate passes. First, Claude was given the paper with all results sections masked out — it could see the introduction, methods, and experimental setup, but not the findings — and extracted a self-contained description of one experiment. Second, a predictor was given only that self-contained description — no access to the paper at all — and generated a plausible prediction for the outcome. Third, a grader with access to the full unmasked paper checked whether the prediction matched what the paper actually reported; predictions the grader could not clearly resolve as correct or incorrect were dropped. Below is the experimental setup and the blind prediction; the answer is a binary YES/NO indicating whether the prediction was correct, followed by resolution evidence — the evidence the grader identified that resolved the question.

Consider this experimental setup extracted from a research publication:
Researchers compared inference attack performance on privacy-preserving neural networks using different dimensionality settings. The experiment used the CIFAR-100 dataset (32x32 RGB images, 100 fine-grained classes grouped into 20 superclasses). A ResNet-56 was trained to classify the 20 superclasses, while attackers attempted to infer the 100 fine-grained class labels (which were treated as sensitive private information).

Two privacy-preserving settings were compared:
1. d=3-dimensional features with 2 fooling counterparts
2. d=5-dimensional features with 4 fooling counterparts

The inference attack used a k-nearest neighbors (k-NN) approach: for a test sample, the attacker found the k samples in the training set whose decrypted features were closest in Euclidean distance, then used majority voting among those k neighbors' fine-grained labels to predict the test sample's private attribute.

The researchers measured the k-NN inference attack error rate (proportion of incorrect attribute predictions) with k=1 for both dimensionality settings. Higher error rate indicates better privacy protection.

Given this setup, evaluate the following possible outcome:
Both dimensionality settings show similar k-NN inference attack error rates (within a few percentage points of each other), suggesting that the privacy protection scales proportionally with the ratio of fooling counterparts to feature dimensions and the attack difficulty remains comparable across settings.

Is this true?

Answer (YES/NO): YES